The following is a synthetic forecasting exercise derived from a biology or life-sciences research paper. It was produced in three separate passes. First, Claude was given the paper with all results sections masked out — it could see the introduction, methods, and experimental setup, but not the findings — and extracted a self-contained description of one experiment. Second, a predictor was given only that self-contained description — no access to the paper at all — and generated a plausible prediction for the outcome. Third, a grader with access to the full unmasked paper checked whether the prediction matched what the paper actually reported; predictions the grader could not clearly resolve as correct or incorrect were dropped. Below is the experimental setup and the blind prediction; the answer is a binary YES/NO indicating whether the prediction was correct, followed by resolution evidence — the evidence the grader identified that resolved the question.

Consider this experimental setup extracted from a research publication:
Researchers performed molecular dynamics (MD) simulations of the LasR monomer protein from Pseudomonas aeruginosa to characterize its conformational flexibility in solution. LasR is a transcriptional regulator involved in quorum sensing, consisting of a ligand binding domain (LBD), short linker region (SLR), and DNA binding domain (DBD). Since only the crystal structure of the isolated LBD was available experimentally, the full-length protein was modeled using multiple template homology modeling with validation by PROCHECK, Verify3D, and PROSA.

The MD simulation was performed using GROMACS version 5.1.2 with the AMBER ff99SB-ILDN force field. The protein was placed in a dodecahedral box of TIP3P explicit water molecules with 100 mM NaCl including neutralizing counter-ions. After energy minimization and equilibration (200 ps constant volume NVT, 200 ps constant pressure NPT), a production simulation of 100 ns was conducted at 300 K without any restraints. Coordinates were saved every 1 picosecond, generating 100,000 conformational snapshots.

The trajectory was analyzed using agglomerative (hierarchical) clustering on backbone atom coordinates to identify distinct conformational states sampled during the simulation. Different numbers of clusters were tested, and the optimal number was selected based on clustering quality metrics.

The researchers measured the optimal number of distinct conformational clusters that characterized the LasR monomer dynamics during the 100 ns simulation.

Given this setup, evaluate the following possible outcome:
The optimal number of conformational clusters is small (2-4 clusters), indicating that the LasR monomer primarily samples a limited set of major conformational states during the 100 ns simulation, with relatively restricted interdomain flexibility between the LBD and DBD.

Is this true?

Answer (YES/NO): YES